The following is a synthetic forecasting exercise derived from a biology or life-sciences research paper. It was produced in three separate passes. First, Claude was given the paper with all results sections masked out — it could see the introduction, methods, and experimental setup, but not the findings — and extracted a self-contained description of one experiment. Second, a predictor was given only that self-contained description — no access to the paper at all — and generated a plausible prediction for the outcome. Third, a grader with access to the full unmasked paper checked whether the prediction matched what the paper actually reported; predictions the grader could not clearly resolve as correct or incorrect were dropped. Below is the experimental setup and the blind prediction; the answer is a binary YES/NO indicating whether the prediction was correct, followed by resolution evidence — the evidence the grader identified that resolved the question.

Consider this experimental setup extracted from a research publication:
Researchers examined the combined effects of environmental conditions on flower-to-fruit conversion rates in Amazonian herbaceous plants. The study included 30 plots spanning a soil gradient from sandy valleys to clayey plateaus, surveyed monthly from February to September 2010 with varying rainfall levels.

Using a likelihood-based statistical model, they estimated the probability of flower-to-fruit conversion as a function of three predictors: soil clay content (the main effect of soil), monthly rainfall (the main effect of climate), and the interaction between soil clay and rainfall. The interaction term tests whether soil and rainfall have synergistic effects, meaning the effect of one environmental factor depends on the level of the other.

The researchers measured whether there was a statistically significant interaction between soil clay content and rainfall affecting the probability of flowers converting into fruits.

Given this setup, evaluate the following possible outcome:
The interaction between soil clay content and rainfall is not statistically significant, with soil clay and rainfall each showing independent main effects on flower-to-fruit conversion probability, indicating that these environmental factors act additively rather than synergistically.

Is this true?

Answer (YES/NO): NO